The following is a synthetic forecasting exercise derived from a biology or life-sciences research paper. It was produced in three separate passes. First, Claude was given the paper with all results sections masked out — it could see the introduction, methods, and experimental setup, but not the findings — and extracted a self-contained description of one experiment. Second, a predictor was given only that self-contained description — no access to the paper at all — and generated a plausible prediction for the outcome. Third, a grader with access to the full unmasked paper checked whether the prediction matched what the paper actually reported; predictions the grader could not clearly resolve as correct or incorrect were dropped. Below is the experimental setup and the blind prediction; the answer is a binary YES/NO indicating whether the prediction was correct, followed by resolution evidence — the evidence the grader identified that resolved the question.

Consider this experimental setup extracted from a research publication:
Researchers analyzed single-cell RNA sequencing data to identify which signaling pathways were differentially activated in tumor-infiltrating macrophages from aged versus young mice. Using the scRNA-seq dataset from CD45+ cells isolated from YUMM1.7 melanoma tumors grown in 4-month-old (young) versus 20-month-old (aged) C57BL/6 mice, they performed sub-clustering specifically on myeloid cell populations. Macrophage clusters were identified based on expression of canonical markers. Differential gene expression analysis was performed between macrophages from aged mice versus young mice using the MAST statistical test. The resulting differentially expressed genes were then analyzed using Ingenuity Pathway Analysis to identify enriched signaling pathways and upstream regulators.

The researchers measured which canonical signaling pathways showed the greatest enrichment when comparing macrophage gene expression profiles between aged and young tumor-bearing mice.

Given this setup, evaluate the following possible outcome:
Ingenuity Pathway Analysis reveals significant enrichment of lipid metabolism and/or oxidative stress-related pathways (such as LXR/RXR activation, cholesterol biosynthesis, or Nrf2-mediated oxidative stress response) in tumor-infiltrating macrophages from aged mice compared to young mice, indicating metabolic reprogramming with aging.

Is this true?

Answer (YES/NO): NO